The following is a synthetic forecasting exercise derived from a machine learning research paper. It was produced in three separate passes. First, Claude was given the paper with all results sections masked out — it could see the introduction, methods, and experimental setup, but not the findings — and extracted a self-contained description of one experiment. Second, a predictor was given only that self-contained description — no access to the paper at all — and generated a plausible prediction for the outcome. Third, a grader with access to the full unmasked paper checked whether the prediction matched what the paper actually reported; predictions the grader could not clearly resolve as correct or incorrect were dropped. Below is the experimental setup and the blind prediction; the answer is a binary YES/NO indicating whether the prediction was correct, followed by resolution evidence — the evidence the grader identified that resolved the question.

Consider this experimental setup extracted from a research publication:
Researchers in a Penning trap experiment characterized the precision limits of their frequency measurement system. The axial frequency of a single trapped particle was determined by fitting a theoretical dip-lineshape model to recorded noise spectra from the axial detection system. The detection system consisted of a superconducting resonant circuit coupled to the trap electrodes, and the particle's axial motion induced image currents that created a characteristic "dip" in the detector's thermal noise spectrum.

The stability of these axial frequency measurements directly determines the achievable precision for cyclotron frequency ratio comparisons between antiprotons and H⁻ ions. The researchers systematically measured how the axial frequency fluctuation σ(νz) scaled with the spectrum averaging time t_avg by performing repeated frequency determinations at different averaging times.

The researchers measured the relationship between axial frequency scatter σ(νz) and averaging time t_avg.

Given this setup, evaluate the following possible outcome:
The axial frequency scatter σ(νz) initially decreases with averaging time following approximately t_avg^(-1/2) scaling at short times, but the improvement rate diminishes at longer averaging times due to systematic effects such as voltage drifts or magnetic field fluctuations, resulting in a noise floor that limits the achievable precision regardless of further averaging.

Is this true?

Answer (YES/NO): NO